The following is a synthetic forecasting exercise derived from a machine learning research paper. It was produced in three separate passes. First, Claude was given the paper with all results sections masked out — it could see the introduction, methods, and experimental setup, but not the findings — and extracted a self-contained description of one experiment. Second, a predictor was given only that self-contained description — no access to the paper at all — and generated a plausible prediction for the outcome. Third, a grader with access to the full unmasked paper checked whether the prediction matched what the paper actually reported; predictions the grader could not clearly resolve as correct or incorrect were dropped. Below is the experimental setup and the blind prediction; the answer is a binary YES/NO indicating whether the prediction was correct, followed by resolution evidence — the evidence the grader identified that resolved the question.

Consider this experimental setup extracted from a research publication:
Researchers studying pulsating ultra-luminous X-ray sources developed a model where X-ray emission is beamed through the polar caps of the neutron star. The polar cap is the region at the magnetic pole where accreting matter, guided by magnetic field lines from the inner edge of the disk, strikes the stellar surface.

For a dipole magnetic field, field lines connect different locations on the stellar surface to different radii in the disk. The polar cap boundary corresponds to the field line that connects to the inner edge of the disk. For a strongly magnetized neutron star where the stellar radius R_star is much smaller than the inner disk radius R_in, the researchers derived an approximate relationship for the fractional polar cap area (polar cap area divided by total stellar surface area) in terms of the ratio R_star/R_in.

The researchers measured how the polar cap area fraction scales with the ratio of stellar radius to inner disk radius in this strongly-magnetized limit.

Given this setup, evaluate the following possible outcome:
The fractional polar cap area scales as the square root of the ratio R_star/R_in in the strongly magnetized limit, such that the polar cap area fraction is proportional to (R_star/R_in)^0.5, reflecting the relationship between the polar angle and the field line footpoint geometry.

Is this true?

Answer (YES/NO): NO